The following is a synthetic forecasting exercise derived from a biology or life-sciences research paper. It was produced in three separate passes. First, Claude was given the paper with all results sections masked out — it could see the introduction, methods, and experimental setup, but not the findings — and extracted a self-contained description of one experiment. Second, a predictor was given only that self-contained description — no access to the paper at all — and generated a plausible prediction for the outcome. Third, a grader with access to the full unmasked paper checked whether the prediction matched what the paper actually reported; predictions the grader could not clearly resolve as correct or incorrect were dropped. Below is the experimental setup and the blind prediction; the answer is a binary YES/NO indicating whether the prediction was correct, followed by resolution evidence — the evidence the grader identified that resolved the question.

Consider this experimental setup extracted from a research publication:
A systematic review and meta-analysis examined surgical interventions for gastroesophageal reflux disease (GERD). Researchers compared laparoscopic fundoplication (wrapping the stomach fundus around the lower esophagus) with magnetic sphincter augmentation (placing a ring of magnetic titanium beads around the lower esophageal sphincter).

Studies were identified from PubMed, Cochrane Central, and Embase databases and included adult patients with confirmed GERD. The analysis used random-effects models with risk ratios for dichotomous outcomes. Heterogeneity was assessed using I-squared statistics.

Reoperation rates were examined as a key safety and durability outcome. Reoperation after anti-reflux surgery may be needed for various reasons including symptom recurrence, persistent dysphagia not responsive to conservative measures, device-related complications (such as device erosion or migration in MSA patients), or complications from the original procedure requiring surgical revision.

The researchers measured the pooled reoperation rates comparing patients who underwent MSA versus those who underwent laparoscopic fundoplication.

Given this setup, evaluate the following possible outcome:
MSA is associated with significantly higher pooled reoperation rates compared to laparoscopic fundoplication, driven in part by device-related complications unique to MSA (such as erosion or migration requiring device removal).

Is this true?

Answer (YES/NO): NO